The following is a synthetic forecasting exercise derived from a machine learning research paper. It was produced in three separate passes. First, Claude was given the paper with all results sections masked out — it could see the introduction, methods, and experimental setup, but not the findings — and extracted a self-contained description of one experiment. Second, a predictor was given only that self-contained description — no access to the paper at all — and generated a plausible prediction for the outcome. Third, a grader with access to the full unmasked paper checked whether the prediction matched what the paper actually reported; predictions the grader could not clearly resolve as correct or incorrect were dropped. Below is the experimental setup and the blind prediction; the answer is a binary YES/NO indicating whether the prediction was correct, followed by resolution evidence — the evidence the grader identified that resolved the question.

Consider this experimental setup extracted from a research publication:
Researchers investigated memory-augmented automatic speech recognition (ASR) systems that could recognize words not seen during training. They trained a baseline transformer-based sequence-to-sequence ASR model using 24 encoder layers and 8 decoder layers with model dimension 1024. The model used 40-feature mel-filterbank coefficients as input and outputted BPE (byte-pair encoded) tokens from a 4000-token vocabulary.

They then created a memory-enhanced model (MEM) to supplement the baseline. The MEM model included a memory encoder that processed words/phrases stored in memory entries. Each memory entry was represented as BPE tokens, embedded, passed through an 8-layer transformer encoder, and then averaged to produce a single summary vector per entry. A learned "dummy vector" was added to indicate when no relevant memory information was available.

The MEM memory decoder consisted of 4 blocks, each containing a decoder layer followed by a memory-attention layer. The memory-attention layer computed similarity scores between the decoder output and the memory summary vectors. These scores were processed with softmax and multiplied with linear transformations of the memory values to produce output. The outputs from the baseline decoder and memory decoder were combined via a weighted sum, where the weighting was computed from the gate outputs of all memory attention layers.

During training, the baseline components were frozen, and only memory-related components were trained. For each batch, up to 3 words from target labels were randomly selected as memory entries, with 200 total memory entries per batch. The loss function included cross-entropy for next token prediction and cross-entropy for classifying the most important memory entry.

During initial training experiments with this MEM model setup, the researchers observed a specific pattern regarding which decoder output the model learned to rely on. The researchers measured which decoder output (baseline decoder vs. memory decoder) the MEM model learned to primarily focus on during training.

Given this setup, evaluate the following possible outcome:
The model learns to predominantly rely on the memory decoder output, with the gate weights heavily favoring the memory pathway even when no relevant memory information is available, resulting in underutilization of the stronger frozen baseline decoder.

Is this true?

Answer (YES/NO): NO